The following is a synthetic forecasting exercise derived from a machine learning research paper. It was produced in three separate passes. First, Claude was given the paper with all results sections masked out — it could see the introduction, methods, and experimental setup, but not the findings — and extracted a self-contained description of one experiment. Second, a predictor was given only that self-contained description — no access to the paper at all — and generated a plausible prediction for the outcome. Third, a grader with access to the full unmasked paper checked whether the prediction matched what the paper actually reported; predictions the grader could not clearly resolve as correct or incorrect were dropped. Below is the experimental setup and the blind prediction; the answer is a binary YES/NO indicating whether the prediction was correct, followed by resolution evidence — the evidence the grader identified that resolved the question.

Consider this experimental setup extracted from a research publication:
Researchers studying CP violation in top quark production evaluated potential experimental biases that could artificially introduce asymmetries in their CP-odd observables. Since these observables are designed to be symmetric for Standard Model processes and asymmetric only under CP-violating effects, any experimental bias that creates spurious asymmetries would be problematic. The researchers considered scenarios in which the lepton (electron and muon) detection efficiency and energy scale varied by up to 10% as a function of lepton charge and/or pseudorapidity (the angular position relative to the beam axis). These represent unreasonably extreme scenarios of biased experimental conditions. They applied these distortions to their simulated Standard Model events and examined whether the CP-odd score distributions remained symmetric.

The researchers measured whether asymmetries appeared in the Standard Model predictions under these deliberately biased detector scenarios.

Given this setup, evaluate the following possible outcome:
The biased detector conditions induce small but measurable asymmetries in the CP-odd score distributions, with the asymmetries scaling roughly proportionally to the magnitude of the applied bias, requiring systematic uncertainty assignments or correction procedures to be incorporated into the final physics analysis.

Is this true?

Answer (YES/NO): NO